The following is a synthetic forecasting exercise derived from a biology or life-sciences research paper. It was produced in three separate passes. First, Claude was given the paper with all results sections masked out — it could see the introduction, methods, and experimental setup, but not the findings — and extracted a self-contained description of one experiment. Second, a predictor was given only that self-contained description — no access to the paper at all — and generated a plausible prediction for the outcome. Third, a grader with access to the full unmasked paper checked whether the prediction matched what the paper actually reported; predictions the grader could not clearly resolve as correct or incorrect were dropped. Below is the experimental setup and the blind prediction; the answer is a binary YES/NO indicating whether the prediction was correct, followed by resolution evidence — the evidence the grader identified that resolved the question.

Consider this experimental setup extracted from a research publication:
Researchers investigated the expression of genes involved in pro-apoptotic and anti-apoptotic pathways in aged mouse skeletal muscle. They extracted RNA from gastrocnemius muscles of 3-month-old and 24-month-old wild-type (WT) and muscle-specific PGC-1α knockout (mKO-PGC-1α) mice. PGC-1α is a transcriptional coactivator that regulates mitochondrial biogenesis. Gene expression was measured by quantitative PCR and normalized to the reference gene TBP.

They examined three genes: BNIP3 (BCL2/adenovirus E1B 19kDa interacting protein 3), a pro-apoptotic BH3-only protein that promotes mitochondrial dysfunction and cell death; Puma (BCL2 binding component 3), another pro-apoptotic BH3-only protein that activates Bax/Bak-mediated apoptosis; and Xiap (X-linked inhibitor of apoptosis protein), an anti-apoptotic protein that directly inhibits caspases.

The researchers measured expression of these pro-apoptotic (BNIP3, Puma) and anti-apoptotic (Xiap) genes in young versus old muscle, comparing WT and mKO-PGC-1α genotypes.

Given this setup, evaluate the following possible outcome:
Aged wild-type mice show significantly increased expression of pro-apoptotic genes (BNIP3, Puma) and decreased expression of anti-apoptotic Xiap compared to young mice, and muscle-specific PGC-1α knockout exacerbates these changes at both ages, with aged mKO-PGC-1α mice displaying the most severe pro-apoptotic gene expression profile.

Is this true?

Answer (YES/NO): NO